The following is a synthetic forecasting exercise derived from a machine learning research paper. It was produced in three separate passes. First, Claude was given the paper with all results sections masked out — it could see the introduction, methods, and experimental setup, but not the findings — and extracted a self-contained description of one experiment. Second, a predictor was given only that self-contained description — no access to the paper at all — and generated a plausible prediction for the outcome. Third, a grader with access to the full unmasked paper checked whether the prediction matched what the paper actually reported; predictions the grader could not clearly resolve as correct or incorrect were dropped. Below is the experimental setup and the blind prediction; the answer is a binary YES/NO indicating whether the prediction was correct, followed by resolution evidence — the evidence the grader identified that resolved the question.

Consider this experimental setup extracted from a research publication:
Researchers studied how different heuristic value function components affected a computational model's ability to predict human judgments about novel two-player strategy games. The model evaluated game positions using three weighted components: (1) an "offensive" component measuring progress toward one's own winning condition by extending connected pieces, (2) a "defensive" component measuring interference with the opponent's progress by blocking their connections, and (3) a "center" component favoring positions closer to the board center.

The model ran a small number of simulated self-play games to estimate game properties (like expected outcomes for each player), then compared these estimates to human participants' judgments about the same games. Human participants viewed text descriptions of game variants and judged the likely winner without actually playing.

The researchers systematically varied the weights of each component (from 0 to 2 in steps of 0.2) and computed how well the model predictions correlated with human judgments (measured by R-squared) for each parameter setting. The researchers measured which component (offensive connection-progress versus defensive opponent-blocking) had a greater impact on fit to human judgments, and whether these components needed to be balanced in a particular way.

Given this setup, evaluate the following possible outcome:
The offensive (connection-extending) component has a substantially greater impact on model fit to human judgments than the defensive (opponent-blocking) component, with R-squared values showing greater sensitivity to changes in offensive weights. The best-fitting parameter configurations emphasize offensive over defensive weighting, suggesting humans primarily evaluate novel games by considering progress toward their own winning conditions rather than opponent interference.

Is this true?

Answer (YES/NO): NO